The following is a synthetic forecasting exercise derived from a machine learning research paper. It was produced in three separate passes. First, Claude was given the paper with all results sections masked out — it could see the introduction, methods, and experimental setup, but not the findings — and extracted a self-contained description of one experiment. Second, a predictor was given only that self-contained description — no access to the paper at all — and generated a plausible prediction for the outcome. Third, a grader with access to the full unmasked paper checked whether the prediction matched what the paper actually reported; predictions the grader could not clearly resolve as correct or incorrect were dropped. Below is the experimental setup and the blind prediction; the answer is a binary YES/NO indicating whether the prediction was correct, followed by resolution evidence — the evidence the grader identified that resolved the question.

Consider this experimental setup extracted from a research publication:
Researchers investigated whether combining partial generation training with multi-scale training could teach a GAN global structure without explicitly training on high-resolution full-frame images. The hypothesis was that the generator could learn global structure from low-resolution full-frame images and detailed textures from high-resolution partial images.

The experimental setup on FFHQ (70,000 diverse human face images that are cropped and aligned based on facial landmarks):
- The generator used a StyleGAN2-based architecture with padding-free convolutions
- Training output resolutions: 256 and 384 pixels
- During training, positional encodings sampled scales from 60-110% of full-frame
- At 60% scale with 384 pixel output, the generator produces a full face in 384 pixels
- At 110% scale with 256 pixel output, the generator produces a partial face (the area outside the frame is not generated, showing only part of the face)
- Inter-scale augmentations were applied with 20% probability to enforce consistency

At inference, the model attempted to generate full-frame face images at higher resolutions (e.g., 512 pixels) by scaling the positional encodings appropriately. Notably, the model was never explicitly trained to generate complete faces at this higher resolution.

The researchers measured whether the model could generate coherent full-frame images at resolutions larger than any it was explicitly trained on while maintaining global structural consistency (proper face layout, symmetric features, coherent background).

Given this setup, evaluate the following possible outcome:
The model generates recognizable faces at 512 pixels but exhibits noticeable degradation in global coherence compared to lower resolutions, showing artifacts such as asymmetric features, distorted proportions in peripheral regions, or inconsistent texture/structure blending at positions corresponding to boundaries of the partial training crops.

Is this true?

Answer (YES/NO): NO